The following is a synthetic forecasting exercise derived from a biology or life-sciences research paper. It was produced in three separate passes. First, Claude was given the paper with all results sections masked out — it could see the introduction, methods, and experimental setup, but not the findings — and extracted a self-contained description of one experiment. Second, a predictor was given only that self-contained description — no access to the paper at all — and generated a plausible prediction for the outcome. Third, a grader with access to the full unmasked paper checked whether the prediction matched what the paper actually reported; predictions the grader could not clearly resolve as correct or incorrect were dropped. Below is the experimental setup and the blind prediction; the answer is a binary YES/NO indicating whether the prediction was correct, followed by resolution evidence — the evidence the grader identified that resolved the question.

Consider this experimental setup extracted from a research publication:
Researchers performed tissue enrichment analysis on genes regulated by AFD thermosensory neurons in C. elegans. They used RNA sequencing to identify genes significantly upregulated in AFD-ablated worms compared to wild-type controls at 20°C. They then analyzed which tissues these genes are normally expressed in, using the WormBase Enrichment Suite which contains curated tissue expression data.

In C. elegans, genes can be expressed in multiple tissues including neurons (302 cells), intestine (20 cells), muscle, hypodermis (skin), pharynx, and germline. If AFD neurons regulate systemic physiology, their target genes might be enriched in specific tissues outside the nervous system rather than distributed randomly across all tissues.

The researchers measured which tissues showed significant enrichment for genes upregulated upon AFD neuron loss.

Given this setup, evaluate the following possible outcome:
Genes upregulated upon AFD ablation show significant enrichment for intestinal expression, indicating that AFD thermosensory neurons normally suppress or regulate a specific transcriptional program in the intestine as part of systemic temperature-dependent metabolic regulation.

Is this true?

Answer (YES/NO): YES